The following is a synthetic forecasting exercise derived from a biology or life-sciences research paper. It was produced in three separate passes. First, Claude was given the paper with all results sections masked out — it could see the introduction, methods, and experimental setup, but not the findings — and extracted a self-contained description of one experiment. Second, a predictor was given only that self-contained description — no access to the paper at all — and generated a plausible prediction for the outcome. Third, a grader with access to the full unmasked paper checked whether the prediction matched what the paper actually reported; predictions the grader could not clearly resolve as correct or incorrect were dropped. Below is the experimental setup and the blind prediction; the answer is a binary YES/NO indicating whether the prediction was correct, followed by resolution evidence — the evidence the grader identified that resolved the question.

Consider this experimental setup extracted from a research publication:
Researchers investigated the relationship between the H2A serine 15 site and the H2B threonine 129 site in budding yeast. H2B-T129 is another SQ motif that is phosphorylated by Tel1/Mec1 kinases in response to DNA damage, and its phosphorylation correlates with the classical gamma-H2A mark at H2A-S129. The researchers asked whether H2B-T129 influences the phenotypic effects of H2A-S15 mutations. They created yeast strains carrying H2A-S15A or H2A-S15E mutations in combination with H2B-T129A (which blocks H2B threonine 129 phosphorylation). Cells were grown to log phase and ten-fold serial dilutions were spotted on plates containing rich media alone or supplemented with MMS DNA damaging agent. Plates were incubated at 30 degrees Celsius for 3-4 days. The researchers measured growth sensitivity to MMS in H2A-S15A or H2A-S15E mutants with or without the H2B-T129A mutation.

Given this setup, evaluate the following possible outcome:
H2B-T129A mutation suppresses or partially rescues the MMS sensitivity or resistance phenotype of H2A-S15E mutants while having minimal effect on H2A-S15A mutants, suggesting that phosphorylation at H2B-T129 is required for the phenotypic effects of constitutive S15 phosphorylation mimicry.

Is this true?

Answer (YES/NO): NO